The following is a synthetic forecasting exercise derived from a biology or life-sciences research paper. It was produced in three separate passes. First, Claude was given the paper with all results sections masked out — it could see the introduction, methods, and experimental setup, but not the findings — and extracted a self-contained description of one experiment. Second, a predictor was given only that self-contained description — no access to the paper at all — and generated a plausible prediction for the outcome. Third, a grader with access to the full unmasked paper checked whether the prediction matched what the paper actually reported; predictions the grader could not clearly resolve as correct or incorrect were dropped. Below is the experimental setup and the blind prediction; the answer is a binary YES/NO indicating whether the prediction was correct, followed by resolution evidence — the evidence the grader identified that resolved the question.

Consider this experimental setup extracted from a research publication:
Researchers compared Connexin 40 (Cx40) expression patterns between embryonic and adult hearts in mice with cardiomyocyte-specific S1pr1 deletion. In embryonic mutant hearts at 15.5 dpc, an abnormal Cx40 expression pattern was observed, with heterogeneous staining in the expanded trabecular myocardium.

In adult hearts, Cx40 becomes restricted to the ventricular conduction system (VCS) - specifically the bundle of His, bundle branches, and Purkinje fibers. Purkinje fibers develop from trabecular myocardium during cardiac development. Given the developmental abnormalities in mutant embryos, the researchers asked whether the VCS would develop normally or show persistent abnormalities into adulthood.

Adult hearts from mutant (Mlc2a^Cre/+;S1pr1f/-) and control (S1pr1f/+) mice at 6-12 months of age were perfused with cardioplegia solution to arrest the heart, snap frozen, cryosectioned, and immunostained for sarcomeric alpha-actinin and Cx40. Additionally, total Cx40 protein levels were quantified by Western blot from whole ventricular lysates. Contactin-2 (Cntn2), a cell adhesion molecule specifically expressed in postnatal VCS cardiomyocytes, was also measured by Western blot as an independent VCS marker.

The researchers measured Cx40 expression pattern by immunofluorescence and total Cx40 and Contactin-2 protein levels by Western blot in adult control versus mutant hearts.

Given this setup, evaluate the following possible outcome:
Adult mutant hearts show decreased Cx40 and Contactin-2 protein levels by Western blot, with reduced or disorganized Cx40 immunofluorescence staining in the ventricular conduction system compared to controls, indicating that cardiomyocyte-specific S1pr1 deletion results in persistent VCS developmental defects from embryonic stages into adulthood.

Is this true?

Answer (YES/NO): NO